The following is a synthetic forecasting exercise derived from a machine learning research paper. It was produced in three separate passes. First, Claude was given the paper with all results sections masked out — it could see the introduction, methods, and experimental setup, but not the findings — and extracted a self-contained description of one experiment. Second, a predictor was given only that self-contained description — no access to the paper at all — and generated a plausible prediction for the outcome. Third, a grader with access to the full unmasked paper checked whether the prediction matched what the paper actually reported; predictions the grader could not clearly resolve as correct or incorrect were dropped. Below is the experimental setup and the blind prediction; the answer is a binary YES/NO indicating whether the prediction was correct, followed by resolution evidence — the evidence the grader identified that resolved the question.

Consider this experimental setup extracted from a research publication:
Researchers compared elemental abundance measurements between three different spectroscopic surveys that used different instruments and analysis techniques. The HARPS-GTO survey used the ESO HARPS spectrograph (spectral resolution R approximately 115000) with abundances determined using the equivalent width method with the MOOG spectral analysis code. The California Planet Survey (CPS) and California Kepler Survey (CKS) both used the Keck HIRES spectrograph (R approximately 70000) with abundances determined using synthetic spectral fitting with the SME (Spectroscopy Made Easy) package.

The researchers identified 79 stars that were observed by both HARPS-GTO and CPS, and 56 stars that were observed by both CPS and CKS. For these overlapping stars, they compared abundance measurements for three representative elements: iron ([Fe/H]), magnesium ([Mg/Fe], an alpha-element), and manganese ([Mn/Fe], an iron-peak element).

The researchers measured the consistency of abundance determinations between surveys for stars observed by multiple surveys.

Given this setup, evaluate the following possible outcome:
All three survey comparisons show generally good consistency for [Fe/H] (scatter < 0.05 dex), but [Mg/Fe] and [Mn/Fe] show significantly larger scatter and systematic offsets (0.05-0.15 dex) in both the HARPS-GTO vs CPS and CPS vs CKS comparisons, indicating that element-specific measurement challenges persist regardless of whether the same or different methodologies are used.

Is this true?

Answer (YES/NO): NO